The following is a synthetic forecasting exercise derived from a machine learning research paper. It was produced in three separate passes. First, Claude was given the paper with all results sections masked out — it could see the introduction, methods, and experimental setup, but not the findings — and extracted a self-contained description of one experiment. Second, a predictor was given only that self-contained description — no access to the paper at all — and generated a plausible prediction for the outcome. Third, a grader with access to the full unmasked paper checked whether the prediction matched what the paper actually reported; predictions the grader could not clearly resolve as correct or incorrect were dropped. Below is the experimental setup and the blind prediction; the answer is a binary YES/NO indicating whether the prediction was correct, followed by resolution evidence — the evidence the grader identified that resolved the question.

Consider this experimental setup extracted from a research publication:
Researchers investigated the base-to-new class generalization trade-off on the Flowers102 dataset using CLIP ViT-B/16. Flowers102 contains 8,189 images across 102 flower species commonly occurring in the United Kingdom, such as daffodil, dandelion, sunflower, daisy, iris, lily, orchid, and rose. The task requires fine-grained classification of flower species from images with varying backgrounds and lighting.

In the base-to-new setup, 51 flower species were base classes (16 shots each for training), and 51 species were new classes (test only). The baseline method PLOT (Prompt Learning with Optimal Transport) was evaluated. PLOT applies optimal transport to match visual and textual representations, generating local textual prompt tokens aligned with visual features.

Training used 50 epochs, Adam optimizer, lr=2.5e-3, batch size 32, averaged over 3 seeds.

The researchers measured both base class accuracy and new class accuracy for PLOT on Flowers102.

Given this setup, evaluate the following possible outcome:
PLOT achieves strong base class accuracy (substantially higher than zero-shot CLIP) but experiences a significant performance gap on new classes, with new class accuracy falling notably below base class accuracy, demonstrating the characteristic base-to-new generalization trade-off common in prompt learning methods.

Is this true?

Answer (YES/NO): YES